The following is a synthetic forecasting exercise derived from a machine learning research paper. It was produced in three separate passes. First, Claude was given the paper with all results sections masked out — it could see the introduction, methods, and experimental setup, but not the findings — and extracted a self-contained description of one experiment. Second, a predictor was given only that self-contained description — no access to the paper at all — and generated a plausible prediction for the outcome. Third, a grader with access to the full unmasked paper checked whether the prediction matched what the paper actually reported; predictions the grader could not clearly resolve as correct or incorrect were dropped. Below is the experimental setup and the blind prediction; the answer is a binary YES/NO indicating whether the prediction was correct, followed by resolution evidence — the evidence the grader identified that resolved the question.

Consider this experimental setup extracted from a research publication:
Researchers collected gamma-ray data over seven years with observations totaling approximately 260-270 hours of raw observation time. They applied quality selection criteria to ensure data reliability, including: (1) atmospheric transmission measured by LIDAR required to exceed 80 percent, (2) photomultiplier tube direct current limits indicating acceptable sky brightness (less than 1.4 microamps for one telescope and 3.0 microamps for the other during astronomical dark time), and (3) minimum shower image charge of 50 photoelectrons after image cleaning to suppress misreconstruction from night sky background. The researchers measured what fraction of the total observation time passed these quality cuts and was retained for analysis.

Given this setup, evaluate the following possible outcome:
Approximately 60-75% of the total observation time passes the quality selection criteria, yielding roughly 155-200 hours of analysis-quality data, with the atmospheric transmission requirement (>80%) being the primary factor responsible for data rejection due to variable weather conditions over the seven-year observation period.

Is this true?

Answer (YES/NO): NO